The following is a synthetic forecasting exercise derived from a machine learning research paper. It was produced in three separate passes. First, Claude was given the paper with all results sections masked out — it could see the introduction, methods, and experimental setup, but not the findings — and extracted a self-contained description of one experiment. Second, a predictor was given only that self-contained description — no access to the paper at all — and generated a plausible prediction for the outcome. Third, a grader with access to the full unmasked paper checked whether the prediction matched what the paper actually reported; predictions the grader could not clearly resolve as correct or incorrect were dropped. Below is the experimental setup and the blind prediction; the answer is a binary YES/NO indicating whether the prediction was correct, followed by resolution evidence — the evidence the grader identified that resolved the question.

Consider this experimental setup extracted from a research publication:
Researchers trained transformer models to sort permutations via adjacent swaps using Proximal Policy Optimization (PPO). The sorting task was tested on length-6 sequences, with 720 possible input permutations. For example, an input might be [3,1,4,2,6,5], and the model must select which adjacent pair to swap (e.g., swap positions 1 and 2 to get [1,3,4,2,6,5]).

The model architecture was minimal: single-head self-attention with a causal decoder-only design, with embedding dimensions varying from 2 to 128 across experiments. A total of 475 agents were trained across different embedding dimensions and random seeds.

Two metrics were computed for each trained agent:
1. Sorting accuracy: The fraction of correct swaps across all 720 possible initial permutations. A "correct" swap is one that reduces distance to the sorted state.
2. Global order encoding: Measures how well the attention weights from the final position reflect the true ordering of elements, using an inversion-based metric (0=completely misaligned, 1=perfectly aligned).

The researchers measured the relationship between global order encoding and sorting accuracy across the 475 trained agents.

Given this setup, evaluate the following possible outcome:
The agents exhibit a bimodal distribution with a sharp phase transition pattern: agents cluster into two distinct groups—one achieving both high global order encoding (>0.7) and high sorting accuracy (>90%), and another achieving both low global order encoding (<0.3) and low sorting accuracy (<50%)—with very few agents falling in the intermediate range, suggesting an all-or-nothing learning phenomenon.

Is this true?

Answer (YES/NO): NO